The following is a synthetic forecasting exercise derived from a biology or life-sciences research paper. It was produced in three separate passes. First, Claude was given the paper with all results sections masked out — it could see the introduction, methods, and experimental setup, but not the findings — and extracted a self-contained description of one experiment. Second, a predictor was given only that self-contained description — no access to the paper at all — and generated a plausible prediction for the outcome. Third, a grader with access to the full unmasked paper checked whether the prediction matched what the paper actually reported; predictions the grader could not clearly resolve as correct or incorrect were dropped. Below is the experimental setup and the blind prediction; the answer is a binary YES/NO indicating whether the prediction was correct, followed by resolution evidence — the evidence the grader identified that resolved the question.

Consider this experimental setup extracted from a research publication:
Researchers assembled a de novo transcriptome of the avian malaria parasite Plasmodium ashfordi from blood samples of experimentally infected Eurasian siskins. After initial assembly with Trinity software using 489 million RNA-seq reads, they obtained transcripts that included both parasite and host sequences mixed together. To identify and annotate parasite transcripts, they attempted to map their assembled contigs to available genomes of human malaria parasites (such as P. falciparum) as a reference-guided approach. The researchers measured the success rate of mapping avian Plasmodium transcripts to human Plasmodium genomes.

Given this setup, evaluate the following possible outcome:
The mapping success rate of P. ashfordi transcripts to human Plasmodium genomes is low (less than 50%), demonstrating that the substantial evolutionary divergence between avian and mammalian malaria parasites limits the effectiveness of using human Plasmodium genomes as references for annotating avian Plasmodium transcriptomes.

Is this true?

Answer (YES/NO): YES